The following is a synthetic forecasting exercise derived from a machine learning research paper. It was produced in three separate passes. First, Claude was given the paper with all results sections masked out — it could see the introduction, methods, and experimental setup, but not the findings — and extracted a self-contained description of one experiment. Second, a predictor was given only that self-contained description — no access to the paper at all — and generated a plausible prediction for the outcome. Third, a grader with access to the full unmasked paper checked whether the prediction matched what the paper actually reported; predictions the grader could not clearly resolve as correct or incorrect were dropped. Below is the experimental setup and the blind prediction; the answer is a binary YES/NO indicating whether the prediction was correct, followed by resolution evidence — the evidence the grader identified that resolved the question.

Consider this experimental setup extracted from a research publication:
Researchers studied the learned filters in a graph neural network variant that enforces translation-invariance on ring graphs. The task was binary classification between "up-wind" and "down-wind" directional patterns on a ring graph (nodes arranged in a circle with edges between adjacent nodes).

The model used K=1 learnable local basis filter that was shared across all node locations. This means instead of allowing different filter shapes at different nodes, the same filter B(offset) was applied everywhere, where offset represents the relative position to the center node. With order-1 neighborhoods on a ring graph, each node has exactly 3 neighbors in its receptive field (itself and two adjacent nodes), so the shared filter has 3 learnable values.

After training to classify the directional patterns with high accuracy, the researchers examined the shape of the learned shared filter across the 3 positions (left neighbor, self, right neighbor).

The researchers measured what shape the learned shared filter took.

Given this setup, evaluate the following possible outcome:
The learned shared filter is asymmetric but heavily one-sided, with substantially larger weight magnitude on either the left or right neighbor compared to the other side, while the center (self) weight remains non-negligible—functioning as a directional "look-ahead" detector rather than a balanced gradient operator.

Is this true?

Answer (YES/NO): NO